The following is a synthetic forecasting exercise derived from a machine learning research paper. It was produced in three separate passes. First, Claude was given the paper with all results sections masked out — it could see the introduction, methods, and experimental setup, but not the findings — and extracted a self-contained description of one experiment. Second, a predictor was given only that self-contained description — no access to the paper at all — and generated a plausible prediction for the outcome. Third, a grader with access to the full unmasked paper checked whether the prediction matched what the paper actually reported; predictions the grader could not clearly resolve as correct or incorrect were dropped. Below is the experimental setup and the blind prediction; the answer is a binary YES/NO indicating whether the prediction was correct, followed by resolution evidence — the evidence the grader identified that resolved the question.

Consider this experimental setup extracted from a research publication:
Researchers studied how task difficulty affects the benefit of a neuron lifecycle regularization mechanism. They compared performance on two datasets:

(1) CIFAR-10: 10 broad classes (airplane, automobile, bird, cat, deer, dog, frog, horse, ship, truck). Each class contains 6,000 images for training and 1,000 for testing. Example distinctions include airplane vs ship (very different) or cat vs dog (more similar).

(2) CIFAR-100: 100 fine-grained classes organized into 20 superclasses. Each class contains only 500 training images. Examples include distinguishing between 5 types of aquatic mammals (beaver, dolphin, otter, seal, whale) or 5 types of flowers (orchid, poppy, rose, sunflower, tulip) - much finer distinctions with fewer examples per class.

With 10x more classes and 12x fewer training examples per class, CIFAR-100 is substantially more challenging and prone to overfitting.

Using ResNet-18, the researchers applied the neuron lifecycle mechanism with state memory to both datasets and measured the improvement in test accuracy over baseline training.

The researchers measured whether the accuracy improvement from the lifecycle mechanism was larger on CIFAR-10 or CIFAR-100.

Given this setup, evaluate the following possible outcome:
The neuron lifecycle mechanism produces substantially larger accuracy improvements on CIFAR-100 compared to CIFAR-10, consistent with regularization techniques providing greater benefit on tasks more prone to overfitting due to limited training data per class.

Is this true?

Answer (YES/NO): YES